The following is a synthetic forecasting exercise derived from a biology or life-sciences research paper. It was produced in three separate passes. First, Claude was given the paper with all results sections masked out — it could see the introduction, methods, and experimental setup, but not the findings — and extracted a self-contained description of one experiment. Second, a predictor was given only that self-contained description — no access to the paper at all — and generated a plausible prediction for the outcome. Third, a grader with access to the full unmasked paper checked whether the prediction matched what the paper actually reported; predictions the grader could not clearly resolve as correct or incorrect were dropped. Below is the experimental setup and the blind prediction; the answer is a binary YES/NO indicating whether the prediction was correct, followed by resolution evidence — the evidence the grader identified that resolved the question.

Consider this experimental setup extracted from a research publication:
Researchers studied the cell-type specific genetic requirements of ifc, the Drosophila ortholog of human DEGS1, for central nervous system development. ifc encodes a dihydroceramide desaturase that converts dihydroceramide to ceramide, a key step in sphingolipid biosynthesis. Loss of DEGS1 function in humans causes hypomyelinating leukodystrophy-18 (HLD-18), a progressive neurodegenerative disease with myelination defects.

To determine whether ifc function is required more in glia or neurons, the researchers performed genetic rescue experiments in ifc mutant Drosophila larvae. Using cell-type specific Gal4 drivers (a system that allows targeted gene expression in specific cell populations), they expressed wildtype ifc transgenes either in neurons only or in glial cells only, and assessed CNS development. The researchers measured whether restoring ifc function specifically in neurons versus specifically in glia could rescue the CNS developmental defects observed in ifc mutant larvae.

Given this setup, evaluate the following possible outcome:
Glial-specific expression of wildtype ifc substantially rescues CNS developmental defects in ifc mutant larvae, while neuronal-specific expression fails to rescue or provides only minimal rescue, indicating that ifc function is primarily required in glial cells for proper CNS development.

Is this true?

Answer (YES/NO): YES